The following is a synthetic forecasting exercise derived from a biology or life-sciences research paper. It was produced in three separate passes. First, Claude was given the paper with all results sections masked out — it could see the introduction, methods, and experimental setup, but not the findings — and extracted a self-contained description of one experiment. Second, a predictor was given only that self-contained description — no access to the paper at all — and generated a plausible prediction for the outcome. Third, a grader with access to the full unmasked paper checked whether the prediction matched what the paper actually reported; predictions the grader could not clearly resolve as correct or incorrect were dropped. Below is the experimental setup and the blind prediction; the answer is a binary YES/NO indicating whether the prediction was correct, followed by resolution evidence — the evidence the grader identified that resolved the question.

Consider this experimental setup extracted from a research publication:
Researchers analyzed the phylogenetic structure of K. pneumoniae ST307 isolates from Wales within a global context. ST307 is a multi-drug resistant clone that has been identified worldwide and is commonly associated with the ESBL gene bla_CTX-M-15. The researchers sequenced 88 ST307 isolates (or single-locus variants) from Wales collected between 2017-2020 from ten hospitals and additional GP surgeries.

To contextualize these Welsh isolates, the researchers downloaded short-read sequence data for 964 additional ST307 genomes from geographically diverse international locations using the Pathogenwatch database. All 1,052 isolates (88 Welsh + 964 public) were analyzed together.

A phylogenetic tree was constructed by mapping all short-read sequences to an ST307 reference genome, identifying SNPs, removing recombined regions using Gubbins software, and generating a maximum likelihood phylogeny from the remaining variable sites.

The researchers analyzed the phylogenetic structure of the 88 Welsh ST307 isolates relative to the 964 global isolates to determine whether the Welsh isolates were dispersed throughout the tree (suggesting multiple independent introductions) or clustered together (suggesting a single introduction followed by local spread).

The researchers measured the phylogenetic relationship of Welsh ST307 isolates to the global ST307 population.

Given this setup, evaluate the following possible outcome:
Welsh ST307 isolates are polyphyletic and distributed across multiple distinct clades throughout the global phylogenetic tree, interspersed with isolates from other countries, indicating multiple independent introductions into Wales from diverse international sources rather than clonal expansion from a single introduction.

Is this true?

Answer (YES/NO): NO